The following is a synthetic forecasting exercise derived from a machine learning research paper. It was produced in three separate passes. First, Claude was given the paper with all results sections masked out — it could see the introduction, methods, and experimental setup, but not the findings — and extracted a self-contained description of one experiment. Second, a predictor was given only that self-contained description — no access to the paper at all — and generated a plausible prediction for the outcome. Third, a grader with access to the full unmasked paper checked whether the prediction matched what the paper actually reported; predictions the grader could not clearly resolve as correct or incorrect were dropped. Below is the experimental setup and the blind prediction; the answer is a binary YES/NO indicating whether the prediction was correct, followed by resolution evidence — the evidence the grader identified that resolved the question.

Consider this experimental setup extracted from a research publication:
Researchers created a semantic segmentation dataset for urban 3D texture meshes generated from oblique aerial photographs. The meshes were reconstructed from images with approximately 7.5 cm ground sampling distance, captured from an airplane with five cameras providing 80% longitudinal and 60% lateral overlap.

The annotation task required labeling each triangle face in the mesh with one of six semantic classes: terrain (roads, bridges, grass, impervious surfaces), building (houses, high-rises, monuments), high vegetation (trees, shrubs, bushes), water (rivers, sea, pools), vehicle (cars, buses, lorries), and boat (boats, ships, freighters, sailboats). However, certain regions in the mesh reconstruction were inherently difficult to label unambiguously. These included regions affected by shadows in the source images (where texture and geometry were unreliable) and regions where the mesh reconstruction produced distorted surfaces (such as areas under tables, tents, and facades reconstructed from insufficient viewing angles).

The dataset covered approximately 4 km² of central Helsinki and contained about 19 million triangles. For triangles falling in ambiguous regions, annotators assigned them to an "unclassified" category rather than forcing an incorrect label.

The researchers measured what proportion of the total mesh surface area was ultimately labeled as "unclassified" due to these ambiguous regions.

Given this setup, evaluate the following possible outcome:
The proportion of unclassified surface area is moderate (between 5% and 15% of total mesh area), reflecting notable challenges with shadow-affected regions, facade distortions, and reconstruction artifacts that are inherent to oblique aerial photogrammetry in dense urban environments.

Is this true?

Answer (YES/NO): NO